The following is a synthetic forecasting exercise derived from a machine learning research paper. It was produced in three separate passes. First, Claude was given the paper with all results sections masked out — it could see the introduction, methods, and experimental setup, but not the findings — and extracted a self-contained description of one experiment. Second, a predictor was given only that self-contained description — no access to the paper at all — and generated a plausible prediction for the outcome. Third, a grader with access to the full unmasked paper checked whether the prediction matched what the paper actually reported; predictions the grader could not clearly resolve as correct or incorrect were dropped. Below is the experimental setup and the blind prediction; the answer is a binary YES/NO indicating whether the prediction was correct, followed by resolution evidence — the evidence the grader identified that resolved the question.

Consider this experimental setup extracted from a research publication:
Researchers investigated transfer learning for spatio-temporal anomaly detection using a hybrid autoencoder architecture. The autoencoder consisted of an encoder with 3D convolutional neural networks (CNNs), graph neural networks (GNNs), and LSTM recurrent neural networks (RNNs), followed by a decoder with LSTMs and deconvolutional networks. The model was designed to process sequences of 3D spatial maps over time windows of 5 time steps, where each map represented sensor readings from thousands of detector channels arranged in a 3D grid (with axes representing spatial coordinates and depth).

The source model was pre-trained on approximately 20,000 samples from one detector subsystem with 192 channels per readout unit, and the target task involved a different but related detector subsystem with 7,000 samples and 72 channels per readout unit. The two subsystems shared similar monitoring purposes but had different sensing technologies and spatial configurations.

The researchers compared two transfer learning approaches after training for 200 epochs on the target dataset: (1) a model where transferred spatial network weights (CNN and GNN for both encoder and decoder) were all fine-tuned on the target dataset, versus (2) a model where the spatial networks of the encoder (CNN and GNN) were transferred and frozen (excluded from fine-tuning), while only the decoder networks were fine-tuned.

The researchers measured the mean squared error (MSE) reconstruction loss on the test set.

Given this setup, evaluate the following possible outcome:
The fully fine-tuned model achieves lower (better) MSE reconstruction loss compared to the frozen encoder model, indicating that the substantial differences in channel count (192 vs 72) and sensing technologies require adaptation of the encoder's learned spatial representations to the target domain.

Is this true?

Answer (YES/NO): NO